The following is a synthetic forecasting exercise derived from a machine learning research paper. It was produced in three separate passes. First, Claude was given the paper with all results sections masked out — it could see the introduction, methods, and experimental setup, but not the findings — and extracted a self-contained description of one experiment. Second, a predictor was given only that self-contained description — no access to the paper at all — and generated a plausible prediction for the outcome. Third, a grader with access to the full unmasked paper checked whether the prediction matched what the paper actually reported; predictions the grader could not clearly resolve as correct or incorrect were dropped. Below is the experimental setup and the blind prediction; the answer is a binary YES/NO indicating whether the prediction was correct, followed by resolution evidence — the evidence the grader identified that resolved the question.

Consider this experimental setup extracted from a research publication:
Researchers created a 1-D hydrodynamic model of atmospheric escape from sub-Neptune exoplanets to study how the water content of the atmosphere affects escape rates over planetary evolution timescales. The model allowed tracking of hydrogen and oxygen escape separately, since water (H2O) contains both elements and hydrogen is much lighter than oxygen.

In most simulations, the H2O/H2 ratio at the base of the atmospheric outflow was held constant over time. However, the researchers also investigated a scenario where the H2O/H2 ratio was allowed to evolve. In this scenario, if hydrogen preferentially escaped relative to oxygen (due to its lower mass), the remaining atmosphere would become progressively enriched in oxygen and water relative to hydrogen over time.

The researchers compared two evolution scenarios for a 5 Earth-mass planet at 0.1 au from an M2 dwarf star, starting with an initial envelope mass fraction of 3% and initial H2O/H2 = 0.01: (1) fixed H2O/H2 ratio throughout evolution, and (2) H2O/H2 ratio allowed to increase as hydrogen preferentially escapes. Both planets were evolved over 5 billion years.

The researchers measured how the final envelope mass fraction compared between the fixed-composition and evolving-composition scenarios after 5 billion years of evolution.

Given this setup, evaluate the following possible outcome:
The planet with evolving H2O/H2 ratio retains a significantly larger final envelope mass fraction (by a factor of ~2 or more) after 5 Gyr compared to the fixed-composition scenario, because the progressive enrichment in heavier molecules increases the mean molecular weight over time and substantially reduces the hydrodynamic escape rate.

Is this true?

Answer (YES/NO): NO